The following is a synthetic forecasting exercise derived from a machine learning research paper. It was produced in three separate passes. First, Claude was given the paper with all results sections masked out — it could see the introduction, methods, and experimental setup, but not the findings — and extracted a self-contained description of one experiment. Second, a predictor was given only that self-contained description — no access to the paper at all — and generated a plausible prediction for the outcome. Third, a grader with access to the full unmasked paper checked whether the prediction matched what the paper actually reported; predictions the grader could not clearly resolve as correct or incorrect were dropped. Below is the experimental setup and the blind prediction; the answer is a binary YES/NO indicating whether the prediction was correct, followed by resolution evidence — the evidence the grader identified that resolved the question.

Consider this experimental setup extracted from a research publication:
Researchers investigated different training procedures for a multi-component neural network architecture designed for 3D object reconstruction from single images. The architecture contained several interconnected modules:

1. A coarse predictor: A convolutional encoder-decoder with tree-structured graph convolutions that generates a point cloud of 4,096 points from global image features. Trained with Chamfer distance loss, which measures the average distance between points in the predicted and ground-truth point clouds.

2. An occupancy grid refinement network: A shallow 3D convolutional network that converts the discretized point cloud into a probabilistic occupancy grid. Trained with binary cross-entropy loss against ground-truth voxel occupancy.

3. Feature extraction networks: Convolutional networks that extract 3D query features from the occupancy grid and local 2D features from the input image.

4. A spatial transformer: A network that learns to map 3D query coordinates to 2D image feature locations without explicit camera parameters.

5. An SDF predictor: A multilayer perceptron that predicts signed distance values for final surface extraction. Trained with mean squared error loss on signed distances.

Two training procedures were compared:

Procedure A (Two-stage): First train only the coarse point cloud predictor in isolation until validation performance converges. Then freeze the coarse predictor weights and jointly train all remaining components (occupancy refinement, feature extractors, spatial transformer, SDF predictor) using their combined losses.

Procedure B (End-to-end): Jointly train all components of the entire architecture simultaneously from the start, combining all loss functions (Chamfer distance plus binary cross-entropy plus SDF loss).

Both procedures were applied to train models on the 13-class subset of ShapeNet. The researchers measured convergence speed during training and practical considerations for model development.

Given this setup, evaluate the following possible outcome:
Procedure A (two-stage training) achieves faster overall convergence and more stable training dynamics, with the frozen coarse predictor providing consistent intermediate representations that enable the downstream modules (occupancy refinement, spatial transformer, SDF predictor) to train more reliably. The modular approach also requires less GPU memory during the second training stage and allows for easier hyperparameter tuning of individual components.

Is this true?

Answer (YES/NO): NO